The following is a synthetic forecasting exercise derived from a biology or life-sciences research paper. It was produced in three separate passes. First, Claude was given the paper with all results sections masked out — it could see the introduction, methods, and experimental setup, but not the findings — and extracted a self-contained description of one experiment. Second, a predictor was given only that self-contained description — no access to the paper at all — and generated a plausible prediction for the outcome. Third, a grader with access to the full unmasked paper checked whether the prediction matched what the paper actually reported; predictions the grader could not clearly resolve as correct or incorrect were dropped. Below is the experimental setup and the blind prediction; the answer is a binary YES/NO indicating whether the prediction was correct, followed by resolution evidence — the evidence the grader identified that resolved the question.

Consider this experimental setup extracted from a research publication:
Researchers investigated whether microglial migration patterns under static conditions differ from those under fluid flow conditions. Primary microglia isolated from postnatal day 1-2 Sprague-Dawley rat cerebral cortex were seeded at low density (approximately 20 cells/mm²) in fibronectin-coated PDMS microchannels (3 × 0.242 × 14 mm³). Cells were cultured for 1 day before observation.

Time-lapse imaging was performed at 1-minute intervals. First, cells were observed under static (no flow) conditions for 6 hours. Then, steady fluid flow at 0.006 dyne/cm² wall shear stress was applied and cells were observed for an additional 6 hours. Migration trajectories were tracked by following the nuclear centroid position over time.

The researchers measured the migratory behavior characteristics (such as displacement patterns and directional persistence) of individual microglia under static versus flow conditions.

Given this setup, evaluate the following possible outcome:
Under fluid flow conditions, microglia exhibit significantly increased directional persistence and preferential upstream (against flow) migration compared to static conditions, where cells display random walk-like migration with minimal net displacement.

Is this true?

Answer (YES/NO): NO